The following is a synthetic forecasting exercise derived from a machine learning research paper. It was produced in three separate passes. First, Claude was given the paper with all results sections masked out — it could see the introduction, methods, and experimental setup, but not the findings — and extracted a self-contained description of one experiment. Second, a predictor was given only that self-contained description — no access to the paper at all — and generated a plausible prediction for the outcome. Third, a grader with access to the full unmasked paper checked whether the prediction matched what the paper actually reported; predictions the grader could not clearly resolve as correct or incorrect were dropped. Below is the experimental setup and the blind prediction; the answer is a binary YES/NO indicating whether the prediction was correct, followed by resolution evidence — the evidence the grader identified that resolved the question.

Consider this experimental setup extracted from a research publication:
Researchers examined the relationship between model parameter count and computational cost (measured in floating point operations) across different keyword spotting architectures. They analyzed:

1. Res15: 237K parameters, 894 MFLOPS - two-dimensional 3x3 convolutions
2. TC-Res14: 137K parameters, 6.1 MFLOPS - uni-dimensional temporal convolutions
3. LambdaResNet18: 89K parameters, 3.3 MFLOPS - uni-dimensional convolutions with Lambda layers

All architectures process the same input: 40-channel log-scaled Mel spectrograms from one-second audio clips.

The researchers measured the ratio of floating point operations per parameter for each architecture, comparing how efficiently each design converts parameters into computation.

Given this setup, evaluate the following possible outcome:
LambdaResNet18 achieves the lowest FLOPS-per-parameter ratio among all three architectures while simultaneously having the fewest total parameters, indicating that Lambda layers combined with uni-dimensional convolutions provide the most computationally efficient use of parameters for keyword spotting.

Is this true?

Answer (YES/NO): YES